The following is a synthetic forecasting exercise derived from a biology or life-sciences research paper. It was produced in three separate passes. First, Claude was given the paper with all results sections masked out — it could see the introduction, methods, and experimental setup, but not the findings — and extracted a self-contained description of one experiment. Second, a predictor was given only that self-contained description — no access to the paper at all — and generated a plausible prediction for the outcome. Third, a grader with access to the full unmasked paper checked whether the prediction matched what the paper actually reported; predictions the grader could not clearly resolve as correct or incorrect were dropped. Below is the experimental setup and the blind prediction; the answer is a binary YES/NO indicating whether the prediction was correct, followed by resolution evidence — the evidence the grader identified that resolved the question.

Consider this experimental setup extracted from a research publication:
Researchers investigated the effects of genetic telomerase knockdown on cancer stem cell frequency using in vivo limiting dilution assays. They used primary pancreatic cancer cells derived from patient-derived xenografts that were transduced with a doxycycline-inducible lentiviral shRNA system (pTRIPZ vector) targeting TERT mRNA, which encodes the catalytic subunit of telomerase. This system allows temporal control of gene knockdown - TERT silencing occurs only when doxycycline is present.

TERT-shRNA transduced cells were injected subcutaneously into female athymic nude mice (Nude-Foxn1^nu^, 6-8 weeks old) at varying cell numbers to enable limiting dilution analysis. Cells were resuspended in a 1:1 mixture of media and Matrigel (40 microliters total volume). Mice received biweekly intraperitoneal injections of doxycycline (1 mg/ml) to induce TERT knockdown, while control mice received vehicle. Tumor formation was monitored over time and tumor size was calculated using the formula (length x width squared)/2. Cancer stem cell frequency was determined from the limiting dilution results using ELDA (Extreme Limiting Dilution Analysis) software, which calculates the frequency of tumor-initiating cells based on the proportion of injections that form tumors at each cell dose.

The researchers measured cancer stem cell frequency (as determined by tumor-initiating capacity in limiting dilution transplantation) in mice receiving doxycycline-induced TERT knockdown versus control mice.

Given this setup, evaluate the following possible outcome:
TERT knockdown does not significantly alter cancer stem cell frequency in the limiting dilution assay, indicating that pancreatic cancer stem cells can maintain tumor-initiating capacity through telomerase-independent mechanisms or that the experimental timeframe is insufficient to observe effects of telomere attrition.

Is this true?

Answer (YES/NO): NO